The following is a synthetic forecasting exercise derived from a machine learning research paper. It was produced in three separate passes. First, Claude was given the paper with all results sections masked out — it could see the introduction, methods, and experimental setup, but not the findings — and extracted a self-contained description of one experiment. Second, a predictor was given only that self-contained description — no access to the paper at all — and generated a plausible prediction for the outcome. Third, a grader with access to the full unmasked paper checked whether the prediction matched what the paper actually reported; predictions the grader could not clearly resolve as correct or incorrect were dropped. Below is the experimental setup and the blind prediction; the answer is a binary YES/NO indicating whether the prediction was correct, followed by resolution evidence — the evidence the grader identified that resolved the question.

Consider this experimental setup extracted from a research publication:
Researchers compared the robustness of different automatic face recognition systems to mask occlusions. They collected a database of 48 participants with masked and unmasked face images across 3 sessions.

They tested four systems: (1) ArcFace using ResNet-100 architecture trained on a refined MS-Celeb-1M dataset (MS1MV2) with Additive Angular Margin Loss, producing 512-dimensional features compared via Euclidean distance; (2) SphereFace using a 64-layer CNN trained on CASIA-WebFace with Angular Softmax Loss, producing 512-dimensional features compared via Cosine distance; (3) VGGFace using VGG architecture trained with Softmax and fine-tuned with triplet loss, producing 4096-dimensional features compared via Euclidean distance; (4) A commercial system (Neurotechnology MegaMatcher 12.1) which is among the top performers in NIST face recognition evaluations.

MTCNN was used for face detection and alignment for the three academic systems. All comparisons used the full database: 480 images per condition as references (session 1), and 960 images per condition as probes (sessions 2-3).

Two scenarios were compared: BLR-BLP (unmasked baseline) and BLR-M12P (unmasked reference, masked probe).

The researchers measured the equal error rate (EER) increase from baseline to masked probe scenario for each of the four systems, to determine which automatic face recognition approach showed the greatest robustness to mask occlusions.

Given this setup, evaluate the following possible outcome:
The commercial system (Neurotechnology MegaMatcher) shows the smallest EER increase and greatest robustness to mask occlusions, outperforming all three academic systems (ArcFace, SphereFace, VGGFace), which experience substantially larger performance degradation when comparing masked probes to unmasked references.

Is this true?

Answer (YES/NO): YES